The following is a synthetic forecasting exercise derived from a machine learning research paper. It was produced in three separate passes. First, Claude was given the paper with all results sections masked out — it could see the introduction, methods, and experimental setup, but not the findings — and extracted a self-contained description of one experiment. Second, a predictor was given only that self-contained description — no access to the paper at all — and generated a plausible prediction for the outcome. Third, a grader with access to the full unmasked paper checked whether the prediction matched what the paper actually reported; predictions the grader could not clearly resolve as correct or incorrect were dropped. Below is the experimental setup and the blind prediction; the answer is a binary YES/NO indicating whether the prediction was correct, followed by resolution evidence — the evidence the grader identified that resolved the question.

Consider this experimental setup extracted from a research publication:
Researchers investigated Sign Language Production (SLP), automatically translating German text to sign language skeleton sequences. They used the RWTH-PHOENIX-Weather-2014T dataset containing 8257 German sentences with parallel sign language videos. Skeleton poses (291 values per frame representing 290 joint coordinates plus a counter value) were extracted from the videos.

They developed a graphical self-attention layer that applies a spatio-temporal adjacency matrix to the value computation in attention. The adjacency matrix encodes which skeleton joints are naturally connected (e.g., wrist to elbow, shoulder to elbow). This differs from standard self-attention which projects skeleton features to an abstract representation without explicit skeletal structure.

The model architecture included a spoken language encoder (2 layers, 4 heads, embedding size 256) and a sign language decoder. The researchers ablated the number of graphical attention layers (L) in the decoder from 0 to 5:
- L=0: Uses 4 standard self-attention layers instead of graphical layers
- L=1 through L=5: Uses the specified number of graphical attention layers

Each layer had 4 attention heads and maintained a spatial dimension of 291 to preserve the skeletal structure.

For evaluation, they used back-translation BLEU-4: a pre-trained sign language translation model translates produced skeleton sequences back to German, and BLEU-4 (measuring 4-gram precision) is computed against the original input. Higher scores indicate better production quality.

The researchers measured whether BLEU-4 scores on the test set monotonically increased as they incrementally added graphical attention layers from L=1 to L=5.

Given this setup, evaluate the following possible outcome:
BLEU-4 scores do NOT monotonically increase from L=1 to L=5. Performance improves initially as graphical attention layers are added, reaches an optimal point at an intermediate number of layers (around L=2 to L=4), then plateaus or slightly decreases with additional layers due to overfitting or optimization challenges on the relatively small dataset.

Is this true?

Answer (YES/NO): NO